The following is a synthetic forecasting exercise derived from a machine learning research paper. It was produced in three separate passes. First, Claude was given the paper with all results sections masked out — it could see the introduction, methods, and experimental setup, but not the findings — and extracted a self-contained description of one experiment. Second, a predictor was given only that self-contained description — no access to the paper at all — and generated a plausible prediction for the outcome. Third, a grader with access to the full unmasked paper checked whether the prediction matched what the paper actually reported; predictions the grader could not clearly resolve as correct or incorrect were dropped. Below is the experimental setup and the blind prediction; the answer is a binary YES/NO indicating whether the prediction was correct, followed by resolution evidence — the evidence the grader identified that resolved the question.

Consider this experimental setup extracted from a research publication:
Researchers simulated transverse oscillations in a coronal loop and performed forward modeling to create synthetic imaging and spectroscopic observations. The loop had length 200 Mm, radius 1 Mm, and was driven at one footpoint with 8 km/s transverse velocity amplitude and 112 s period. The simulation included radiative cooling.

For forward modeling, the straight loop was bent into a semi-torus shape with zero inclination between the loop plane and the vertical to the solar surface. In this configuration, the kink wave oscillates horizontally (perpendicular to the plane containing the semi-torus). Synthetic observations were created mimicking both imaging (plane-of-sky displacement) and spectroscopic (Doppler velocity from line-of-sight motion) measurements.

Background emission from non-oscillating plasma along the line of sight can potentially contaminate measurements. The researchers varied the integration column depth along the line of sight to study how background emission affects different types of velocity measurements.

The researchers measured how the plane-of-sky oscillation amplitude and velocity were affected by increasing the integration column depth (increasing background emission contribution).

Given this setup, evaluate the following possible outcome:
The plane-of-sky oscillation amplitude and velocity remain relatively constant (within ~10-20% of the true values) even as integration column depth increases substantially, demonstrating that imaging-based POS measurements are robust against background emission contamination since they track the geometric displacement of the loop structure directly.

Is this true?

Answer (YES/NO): NO